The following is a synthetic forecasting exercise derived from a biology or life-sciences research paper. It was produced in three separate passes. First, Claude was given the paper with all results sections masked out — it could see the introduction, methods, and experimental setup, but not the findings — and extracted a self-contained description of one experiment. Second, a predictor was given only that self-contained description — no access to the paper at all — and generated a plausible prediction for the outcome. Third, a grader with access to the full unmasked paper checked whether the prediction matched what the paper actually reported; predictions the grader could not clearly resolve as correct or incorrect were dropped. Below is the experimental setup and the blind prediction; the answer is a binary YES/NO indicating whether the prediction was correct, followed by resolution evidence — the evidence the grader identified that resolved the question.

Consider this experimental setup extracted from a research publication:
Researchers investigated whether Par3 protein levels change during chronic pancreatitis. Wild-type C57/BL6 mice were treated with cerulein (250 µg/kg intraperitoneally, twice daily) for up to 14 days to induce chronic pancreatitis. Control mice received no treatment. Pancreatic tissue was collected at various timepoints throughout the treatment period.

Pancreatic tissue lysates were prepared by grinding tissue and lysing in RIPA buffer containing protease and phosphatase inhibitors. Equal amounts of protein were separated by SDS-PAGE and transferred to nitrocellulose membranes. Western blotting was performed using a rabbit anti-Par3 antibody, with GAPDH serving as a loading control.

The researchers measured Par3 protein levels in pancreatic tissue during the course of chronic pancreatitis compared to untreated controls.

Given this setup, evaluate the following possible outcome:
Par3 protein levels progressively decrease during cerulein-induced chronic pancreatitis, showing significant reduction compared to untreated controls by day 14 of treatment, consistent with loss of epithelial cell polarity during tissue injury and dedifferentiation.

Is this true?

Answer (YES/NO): NO